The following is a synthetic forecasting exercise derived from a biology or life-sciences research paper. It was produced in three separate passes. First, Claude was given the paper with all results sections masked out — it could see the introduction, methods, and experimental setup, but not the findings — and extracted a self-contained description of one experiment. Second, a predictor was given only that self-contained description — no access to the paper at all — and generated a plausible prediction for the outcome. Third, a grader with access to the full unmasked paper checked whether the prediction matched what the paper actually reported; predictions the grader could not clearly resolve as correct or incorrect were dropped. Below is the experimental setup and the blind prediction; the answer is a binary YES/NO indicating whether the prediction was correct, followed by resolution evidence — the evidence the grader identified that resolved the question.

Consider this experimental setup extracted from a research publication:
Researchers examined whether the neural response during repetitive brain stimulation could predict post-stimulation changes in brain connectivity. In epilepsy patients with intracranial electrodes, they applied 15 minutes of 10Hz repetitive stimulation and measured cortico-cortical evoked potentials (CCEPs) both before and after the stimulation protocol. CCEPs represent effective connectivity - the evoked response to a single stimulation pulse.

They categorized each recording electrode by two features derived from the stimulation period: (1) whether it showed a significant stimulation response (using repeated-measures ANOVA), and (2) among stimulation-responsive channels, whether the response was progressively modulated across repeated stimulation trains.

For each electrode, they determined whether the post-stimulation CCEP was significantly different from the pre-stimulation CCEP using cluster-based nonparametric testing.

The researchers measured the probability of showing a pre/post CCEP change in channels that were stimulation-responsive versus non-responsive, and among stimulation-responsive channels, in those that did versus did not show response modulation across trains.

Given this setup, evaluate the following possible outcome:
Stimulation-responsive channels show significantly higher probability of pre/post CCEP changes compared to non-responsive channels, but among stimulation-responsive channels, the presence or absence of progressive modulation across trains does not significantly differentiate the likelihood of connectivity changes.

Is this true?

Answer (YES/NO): NO